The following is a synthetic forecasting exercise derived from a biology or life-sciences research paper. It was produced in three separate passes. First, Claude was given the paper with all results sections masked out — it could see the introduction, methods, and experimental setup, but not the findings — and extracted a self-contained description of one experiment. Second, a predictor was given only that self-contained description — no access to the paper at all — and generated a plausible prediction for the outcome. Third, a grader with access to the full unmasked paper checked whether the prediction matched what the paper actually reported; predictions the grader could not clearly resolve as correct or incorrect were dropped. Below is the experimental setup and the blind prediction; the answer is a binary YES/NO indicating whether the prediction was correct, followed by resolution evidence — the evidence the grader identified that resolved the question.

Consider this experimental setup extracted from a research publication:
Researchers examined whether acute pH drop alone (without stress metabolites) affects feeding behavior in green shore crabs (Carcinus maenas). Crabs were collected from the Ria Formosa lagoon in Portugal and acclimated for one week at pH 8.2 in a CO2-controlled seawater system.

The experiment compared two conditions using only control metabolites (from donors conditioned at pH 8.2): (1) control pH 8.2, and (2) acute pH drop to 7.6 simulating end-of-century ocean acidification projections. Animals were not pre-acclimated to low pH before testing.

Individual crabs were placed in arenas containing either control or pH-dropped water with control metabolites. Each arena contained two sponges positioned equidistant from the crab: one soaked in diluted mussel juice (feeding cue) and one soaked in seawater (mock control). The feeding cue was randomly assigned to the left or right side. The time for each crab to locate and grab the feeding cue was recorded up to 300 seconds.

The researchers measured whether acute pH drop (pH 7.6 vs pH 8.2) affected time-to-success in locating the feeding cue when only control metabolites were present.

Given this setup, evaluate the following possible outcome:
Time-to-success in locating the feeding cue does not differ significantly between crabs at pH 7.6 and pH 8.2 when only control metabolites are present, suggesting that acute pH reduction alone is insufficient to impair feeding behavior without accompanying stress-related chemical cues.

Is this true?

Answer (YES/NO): YES